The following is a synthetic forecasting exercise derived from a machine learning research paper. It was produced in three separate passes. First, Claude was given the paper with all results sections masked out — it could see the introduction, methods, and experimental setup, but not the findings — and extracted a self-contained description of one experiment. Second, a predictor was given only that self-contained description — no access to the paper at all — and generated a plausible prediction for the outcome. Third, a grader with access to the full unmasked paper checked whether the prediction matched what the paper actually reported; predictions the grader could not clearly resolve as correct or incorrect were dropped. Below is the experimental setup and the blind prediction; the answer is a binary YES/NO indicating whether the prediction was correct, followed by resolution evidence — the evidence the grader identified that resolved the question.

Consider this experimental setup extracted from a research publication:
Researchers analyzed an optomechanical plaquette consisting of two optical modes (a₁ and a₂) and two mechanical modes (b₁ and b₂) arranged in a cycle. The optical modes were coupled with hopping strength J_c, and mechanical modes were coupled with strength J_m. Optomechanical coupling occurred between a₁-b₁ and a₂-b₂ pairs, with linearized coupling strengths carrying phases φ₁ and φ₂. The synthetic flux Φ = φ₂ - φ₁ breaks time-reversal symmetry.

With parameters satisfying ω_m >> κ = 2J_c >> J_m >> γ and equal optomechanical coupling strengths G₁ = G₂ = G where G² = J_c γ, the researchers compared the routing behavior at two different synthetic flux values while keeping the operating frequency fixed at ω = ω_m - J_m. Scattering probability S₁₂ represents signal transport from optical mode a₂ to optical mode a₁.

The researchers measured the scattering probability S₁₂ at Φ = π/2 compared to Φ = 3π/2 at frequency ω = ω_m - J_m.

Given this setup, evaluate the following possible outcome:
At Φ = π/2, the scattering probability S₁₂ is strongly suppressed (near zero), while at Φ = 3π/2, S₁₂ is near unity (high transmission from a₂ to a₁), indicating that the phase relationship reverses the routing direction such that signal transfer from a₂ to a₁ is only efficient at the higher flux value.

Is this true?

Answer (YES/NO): NO